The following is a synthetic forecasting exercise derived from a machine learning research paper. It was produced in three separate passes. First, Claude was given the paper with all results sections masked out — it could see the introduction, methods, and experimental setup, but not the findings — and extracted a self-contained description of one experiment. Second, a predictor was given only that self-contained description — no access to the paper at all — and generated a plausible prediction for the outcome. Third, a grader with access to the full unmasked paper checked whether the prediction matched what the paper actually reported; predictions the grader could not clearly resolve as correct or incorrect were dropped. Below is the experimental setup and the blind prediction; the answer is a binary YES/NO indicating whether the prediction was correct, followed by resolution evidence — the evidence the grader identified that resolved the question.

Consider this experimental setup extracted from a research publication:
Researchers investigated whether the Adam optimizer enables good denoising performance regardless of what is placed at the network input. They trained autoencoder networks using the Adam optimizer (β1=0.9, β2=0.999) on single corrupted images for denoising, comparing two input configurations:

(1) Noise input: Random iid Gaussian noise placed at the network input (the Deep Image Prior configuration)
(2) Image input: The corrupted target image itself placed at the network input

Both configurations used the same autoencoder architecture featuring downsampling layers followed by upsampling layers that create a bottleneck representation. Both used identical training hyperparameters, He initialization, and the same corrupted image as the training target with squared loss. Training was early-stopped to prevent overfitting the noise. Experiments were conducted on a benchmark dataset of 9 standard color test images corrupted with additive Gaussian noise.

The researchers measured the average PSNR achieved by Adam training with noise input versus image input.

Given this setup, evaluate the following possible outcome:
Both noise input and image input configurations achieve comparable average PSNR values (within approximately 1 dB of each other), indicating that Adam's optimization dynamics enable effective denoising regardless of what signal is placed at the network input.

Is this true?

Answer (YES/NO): YES